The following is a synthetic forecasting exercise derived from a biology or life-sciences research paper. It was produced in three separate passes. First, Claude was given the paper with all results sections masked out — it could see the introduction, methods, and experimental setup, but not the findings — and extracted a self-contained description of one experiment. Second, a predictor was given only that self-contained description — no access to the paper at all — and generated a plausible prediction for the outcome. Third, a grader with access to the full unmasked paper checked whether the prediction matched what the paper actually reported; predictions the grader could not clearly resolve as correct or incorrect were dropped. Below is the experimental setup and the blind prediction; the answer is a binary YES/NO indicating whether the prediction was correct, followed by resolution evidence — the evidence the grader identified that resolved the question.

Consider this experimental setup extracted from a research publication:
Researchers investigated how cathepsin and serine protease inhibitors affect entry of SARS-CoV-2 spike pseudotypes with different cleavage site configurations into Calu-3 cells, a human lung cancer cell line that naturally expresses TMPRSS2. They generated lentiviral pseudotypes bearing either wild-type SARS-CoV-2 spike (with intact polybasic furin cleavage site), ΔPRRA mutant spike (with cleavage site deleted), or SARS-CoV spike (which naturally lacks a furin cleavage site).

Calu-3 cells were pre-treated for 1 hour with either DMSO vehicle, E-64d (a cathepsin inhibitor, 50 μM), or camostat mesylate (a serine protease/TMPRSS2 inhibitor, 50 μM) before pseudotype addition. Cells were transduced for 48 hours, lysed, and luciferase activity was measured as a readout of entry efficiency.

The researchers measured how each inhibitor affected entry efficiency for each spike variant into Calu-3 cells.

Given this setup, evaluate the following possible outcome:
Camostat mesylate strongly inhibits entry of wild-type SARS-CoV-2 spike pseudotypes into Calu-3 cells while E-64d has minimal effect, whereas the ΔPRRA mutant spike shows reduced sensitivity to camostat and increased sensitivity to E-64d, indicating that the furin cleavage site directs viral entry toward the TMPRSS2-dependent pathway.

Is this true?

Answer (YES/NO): NO